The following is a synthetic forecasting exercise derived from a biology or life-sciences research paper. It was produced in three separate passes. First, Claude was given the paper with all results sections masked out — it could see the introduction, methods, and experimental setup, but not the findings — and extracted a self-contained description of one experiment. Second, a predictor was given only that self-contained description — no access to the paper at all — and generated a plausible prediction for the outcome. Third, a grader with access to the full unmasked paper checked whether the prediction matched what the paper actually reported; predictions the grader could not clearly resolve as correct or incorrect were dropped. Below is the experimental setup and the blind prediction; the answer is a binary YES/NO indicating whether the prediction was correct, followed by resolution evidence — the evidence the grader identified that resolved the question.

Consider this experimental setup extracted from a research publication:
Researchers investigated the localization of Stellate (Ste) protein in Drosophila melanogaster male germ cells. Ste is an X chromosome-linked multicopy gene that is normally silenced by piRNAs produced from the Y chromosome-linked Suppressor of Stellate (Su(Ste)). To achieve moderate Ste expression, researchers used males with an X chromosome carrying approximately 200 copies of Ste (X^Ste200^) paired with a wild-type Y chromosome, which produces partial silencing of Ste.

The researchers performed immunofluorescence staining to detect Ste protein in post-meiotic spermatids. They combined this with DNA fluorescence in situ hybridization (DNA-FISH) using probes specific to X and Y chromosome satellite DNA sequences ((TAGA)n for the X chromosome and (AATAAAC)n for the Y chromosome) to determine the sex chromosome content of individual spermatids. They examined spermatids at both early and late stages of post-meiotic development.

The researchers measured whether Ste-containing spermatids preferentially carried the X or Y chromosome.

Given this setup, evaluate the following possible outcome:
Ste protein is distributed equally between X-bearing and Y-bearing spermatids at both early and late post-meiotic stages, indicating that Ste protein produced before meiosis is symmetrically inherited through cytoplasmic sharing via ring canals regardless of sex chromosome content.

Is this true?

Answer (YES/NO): NO